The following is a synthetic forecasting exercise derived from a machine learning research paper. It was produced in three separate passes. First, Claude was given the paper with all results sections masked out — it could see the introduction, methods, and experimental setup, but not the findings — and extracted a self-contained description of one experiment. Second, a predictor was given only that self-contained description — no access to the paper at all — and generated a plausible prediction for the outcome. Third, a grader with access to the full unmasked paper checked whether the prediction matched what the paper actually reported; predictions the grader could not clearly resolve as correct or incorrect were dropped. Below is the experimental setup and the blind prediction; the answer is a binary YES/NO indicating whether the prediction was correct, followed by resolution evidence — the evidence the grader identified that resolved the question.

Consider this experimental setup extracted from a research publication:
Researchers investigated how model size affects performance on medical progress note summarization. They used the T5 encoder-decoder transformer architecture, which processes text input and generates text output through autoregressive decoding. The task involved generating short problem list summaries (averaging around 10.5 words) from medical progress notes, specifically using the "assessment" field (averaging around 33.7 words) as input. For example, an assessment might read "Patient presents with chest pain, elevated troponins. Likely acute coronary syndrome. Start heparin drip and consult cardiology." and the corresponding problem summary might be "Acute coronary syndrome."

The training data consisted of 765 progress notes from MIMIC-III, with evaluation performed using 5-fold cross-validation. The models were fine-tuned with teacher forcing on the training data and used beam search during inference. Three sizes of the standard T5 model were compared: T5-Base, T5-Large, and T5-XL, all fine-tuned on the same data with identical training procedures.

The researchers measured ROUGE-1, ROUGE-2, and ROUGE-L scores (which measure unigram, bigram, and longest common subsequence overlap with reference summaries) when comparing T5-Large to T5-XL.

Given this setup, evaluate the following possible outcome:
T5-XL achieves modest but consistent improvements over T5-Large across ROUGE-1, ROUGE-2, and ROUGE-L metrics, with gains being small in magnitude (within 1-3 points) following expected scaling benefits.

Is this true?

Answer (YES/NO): NO